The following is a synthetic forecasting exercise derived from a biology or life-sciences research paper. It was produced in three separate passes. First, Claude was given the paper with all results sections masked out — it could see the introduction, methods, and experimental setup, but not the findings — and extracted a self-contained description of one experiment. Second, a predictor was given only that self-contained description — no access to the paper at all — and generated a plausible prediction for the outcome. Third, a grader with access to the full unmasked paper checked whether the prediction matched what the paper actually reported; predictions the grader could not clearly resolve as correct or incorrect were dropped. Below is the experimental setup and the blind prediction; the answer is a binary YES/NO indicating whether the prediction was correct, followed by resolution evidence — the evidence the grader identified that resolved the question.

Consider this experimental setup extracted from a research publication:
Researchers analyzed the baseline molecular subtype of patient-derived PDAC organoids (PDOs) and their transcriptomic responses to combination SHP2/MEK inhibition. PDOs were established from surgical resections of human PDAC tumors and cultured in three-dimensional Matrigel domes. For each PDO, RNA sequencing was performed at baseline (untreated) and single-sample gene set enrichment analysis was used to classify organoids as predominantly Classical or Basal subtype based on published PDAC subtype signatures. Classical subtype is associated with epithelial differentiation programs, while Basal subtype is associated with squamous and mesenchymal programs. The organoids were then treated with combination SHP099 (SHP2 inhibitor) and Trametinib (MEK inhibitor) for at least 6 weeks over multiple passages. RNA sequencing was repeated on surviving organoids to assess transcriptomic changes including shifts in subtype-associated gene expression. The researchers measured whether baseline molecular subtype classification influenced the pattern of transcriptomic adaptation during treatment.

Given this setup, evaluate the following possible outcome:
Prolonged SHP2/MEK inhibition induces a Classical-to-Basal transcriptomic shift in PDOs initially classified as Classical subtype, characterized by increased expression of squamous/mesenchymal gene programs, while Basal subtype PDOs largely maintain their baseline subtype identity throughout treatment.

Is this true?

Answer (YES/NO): NO